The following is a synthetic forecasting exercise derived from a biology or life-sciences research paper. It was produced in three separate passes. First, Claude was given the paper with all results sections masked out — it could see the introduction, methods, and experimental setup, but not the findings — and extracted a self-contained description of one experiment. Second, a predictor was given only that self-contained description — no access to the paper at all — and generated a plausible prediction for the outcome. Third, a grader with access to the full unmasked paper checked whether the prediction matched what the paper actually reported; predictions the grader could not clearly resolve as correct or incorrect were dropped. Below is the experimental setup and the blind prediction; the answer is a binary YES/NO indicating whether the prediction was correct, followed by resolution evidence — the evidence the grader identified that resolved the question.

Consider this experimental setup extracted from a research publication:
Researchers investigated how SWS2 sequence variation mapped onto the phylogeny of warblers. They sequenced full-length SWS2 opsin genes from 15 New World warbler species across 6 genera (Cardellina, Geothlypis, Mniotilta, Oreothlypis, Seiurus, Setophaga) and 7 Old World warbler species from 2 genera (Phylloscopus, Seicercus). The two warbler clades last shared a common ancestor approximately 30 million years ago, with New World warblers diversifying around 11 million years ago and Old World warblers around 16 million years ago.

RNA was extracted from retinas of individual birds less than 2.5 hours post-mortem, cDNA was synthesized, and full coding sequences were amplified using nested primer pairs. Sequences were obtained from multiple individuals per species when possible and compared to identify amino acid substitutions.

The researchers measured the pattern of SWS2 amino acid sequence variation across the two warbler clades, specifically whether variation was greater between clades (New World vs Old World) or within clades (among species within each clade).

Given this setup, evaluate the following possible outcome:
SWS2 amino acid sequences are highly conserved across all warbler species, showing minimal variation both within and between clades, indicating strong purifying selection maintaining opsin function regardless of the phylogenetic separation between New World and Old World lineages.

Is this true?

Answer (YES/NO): NO